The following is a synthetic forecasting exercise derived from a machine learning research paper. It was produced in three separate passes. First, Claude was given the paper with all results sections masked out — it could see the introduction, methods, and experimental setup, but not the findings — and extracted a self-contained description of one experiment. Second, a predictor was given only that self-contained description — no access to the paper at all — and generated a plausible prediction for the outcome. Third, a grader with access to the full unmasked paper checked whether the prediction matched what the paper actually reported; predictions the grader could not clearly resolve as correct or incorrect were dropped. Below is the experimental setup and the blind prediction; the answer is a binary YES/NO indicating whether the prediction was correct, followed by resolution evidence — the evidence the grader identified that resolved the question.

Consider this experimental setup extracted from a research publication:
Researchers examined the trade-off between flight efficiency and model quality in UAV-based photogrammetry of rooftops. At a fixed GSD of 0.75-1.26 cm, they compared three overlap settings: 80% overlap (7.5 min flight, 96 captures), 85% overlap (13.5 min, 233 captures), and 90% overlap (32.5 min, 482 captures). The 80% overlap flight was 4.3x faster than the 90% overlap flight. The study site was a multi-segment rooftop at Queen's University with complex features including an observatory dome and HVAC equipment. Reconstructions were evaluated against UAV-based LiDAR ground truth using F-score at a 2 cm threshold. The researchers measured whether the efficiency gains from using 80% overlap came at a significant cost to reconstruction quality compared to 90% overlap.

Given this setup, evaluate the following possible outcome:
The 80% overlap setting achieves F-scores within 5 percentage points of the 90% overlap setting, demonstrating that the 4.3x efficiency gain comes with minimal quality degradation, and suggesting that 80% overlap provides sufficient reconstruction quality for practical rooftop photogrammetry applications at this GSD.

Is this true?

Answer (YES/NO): YES